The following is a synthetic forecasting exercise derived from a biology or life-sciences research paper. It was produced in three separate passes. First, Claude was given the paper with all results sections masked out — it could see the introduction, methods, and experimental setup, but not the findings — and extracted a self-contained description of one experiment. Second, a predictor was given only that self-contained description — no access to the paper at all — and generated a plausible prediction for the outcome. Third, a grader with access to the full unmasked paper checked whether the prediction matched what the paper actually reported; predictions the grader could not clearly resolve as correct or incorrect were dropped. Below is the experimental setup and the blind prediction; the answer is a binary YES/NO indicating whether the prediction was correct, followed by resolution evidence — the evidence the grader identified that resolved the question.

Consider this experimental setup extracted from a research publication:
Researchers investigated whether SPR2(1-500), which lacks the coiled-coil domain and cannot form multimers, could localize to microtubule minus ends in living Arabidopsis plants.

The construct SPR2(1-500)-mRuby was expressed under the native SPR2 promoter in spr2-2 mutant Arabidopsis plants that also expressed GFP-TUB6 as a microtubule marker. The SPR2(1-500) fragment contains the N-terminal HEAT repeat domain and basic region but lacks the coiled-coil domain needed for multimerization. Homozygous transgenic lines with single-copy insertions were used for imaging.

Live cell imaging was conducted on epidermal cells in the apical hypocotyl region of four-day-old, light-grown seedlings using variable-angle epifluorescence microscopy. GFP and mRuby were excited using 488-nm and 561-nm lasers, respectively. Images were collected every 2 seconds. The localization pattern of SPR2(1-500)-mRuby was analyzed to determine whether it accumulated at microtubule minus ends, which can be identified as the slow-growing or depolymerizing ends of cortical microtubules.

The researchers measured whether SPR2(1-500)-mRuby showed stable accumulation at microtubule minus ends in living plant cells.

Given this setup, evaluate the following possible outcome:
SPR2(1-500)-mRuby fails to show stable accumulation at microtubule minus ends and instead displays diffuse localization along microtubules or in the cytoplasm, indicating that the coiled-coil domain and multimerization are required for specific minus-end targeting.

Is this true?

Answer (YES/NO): NO